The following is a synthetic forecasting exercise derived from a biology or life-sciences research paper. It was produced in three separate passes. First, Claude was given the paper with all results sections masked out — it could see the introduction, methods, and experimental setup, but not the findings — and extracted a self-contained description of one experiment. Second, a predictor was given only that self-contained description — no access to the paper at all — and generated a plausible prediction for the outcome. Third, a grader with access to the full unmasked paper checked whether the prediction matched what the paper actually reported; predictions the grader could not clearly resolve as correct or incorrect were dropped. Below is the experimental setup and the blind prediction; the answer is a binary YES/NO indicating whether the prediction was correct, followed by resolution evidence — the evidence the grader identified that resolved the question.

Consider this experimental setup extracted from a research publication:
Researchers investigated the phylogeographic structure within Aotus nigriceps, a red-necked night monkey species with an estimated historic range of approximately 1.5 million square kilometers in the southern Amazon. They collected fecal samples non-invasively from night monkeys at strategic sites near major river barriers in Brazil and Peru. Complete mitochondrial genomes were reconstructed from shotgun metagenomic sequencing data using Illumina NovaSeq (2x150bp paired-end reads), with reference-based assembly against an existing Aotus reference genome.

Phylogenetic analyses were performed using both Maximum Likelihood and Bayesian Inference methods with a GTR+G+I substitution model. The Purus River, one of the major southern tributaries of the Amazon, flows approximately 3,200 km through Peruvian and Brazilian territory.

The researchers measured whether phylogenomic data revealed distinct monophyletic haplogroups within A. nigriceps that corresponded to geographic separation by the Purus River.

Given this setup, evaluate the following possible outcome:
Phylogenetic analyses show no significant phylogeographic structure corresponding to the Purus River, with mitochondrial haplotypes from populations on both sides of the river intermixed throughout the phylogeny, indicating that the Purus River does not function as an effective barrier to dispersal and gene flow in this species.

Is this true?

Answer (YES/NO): NO